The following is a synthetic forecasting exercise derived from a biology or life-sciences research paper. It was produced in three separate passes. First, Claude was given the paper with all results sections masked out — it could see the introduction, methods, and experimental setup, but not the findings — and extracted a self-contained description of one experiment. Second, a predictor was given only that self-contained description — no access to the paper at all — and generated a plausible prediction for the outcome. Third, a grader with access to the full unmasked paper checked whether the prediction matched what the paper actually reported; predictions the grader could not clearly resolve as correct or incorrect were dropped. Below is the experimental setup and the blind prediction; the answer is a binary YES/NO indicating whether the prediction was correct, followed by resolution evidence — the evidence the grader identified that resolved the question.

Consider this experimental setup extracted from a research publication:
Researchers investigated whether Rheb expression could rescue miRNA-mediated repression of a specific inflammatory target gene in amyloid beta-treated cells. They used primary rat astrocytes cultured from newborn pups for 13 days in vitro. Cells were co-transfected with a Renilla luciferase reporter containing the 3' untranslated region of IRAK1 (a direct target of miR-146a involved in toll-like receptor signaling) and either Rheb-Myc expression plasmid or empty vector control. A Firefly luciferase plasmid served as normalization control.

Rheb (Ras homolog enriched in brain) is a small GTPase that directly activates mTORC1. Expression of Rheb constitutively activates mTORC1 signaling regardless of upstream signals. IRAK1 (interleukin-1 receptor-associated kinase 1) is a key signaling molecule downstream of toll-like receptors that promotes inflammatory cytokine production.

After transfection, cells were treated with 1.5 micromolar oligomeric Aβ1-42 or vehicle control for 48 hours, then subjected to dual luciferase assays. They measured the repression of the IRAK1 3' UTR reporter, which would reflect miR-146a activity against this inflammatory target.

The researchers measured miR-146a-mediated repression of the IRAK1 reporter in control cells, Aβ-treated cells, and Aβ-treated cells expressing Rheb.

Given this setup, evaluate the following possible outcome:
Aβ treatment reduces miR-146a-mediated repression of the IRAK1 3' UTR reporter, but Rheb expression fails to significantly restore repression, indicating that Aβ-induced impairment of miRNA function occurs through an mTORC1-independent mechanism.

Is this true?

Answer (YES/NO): NO